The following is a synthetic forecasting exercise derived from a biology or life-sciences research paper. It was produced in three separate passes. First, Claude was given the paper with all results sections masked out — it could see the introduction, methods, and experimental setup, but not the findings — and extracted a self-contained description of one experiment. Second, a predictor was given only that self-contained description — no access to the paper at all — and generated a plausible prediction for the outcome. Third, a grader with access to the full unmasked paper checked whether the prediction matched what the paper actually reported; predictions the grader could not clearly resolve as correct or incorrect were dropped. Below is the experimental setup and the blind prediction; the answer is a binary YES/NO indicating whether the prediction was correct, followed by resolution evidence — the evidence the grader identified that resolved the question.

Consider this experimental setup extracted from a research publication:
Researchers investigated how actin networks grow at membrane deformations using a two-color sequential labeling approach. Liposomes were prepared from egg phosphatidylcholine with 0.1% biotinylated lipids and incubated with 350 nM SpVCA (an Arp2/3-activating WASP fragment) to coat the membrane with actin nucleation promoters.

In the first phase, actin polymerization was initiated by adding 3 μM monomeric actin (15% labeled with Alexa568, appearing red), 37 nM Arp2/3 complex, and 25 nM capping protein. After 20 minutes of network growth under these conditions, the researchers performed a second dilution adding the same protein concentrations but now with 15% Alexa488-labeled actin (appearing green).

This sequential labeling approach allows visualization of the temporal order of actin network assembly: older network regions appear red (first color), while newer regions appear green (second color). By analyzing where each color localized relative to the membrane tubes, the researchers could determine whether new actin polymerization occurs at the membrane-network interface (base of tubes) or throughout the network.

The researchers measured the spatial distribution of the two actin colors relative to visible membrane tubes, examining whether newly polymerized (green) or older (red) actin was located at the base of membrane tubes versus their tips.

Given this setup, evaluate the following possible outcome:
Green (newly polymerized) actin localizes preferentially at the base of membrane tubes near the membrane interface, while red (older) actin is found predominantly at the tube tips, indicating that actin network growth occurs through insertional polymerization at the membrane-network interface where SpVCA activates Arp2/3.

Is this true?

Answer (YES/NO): NO